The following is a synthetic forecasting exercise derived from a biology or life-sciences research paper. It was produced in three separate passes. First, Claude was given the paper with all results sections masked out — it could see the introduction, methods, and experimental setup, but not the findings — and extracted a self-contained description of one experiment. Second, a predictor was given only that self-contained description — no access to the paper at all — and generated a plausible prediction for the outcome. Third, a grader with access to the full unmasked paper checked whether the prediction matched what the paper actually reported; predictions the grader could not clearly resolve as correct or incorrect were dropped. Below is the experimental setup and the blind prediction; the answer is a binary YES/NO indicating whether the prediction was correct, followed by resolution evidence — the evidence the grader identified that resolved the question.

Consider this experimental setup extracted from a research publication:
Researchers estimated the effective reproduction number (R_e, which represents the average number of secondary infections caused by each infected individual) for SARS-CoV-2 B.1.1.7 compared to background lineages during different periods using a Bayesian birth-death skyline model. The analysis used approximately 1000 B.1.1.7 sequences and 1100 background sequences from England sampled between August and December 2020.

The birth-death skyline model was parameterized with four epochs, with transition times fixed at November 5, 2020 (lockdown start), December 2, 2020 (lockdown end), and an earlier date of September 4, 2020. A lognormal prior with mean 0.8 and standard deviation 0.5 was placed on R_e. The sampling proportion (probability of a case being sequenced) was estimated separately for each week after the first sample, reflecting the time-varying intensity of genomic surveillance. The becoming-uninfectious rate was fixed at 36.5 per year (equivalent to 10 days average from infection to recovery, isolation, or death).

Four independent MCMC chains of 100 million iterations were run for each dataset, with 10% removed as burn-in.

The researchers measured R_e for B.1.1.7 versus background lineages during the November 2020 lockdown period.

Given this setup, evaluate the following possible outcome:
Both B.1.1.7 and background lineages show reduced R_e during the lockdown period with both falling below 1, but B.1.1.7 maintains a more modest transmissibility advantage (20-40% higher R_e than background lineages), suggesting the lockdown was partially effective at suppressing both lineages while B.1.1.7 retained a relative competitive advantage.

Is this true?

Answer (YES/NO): NO